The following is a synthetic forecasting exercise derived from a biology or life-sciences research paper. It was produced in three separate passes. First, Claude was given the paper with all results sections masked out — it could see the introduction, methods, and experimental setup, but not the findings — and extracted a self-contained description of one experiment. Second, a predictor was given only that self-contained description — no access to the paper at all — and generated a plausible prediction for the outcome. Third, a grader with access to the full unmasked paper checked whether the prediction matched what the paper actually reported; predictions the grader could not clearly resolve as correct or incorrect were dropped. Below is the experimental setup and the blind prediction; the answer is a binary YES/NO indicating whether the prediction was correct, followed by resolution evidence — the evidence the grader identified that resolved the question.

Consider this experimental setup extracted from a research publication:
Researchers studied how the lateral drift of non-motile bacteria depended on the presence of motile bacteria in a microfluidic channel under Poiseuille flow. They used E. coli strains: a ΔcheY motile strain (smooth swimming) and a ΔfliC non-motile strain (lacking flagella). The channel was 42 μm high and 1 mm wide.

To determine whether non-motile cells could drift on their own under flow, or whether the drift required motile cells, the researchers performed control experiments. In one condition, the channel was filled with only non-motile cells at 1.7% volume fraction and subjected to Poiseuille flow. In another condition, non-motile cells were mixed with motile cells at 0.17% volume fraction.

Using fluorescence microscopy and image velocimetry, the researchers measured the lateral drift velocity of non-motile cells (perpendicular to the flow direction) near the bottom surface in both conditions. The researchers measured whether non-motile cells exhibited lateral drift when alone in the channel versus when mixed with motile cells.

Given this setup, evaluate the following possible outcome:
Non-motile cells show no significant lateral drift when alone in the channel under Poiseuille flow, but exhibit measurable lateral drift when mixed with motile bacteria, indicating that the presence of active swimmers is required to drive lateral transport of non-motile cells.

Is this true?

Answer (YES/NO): YES